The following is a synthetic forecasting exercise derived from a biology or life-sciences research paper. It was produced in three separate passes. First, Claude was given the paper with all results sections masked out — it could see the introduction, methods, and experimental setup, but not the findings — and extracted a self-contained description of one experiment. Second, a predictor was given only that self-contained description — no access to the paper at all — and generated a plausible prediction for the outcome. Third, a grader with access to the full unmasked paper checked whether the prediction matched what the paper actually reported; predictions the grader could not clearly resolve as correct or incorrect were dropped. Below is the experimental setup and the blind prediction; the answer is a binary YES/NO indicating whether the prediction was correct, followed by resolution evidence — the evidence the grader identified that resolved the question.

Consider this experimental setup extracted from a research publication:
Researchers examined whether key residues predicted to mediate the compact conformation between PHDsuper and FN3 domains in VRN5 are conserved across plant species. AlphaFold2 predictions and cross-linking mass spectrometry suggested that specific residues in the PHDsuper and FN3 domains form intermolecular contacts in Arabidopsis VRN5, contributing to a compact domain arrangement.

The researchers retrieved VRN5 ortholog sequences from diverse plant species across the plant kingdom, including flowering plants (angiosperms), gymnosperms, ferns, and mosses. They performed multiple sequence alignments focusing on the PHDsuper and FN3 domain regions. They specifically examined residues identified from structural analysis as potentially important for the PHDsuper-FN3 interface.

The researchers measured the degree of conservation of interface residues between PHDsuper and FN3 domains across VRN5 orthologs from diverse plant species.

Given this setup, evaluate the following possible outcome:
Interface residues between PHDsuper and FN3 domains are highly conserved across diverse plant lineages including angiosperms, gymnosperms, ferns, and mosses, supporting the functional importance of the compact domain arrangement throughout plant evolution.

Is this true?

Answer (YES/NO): YES